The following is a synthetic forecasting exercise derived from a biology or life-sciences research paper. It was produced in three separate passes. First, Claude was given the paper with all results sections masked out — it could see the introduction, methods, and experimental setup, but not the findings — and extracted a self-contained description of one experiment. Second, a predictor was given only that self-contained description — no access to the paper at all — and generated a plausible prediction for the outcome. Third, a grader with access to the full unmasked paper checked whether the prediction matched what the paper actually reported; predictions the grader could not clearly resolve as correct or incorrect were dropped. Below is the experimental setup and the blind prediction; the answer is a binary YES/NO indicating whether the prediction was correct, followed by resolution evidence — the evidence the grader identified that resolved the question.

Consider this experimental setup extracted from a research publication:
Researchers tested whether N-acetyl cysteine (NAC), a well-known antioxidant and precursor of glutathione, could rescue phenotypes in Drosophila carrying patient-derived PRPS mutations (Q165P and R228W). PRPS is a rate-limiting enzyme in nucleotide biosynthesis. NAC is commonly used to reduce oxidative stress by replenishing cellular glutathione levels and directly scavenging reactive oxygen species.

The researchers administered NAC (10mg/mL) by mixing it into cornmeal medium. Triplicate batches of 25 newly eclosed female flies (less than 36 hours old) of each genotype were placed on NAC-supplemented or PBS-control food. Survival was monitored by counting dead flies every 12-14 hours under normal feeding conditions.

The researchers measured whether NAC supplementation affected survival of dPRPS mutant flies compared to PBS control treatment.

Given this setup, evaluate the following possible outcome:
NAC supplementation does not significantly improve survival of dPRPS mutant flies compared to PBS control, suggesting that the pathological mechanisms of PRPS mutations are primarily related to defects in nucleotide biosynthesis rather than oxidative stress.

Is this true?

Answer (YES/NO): NO